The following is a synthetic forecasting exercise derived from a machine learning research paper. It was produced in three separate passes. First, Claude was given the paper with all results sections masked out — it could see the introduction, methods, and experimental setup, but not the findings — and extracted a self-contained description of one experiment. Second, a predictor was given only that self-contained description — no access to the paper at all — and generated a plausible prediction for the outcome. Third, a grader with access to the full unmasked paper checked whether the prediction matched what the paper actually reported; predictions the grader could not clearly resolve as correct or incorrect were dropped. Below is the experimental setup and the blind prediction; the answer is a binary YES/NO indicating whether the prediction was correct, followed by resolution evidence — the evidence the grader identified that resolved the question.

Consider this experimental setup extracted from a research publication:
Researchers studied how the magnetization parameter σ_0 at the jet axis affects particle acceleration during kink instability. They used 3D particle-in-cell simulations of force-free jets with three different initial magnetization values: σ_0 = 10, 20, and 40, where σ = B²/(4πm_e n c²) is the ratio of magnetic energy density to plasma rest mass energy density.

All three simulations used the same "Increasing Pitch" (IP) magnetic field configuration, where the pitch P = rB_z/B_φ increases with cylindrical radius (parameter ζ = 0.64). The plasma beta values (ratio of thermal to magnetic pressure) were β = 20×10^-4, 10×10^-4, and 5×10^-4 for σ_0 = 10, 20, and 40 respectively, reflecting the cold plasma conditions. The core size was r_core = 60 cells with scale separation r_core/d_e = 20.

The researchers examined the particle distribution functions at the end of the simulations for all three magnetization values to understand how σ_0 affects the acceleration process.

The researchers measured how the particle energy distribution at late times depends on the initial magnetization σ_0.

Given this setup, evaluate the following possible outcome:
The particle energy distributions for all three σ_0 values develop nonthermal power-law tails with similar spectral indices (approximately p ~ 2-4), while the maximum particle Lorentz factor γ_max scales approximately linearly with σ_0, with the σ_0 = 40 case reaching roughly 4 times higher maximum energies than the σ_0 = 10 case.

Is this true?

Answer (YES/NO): NO